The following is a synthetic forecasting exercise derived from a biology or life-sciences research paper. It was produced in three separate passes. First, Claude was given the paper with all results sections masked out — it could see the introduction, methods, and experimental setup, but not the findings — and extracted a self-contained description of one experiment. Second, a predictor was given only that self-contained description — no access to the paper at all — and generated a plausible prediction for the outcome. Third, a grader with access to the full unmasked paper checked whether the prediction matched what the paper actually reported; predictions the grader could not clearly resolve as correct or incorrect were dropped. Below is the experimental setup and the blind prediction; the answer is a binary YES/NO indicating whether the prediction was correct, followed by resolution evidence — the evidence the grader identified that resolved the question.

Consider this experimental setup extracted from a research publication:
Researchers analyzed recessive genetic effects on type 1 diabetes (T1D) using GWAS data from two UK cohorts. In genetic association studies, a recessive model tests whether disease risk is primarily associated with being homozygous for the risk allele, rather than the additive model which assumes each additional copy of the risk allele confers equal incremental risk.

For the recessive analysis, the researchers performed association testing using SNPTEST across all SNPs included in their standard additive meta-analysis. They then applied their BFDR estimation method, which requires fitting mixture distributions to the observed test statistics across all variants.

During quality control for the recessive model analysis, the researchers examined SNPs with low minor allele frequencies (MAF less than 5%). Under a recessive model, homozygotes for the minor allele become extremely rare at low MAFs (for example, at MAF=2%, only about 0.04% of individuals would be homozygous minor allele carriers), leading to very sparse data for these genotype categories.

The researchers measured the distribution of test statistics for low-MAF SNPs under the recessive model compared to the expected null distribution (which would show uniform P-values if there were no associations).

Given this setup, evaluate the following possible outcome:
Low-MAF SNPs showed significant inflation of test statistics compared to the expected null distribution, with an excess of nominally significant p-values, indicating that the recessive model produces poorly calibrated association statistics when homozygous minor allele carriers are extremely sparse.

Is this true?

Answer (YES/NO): NO